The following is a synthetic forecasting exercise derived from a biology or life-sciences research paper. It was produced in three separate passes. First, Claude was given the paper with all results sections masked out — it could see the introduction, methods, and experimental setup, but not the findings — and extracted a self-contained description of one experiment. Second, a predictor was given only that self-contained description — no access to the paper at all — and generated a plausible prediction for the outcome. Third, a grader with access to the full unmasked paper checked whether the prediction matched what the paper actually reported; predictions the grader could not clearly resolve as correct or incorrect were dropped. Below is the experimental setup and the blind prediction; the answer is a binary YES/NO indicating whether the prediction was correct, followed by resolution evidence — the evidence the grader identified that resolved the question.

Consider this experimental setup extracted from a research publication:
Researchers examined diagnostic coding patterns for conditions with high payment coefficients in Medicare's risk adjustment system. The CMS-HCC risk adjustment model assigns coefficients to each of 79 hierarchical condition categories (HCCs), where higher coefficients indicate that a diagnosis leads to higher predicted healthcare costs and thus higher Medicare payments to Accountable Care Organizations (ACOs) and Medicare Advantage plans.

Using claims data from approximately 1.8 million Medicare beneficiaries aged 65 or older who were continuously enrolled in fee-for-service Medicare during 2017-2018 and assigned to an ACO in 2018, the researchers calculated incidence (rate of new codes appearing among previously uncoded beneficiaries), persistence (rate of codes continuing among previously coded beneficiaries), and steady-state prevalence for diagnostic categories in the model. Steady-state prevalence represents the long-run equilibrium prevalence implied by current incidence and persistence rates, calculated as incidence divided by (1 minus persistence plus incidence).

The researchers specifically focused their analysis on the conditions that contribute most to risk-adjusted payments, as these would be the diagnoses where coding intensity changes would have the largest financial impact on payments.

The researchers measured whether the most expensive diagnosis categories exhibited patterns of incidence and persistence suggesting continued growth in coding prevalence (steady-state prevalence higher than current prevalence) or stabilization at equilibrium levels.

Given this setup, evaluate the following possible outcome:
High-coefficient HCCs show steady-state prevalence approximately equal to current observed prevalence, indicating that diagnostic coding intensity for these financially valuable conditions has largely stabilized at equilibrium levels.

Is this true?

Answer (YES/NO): NO